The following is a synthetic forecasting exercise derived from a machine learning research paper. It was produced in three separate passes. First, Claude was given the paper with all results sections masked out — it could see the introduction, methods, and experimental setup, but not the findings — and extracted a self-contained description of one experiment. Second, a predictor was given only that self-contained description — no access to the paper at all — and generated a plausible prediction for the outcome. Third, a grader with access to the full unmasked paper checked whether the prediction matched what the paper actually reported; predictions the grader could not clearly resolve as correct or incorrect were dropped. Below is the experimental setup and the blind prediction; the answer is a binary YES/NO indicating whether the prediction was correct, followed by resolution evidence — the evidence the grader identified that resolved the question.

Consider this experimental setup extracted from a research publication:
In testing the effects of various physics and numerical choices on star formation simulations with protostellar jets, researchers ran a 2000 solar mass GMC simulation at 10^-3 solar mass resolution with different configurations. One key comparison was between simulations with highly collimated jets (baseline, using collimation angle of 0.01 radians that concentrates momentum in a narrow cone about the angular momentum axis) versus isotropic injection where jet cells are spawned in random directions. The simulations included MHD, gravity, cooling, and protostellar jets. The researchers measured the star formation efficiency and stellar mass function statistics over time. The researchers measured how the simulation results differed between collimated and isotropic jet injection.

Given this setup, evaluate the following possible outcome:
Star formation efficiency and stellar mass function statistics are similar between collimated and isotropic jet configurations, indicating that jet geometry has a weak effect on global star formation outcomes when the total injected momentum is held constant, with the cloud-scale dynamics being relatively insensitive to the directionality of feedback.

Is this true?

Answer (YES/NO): NO